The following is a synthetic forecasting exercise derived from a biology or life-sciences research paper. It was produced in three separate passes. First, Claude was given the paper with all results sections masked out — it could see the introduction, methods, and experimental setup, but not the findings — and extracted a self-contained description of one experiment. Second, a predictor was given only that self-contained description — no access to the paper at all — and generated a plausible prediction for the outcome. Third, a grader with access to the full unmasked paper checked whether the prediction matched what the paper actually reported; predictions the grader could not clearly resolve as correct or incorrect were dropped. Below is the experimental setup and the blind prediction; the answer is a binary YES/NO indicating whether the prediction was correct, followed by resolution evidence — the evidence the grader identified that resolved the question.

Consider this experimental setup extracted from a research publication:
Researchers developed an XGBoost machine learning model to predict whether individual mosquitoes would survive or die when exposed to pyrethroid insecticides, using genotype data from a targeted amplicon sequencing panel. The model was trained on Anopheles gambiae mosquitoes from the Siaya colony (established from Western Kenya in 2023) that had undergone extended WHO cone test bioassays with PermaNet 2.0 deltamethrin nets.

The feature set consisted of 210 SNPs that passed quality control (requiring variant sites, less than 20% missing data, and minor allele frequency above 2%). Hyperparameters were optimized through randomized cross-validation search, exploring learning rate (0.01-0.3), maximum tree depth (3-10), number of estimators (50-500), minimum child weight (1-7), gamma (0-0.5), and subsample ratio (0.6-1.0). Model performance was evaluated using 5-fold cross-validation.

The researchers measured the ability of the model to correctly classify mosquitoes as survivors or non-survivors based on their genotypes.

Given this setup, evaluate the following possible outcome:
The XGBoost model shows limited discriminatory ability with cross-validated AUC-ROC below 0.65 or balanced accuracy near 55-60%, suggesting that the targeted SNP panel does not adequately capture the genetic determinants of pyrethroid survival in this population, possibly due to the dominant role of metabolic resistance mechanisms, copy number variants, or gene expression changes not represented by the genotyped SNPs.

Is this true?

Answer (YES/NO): NO